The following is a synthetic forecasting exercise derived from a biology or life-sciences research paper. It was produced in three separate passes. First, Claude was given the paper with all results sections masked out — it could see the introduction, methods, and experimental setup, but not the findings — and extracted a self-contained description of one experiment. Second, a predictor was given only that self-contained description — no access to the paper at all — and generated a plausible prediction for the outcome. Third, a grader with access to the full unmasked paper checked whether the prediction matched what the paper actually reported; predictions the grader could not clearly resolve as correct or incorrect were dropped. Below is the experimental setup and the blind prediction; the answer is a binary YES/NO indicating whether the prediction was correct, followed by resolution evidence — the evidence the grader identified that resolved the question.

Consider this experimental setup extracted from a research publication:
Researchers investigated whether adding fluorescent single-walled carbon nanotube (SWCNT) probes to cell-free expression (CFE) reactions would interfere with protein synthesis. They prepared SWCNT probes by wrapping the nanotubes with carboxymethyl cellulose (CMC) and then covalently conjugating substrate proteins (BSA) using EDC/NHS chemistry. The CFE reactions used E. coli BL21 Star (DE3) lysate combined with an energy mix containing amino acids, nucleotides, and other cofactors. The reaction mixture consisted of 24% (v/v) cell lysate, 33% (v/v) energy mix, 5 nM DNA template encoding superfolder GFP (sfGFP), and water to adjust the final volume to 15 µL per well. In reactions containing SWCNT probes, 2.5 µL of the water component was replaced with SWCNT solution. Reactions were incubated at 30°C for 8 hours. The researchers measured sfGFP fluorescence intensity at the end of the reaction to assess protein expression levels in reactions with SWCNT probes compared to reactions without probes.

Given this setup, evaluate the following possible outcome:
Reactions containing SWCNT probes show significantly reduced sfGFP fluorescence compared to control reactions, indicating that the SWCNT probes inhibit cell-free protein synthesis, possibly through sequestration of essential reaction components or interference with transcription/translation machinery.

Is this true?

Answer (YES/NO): NO